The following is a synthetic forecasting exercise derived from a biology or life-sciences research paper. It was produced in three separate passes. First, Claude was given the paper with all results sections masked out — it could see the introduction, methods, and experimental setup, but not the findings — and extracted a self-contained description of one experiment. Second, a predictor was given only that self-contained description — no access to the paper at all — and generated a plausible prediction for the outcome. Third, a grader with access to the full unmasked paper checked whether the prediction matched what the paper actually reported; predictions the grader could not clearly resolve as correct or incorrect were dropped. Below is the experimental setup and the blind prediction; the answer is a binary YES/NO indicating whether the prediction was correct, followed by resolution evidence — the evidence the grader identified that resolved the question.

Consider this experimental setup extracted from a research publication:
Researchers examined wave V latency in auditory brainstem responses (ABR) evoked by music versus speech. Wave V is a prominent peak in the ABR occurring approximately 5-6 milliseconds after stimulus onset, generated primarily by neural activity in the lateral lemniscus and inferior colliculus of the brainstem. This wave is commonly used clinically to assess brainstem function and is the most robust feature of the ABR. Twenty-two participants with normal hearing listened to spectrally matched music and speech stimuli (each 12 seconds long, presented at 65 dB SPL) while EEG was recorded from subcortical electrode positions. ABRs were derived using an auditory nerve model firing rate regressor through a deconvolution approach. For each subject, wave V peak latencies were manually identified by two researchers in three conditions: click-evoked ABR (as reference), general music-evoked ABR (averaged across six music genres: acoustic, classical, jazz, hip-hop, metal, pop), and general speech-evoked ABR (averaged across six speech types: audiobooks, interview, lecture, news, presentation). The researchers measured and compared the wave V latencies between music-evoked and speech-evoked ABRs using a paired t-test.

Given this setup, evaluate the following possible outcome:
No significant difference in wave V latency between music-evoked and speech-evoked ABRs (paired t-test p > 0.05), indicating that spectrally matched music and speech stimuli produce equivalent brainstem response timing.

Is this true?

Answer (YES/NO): YES